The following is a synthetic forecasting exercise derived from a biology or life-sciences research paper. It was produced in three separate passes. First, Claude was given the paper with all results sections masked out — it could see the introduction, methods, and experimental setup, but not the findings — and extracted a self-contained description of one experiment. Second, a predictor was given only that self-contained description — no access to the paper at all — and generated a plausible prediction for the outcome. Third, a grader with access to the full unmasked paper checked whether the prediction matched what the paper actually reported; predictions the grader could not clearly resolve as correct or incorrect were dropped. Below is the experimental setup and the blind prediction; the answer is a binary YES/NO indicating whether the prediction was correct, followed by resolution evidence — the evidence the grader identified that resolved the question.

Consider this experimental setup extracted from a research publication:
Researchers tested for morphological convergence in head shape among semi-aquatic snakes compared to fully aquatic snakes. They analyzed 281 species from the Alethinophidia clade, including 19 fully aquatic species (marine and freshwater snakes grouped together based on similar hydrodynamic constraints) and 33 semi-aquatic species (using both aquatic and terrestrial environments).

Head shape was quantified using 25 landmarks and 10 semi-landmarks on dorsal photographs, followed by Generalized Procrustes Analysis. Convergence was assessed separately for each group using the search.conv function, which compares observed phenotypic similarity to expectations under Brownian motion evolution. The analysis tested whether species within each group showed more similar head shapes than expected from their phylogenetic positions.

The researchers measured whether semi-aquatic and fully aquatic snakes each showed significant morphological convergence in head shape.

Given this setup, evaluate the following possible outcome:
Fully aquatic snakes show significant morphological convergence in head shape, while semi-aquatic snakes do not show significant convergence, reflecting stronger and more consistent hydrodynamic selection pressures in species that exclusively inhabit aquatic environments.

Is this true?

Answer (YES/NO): YES